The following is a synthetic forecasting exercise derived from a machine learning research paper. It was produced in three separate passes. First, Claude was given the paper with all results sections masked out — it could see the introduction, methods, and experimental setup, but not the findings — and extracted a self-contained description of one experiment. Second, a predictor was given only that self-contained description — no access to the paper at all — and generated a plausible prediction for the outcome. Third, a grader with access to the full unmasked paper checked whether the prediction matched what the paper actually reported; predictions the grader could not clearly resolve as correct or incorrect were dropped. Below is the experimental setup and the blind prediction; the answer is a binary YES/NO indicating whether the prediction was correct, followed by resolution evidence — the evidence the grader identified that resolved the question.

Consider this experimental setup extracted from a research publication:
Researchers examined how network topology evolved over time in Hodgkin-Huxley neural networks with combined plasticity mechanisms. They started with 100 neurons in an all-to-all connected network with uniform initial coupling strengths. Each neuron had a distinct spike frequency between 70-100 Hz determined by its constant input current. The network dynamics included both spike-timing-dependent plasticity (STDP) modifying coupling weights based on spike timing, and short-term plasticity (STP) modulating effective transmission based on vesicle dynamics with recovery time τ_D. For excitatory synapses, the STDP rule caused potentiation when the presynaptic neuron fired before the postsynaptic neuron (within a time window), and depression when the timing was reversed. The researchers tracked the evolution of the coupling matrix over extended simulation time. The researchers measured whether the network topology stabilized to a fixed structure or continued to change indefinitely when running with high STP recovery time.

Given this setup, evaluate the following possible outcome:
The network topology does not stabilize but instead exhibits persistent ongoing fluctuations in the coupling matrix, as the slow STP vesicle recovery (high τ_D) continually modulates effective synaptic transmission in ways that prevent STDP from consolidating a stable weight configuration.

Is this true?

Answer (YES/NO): NO